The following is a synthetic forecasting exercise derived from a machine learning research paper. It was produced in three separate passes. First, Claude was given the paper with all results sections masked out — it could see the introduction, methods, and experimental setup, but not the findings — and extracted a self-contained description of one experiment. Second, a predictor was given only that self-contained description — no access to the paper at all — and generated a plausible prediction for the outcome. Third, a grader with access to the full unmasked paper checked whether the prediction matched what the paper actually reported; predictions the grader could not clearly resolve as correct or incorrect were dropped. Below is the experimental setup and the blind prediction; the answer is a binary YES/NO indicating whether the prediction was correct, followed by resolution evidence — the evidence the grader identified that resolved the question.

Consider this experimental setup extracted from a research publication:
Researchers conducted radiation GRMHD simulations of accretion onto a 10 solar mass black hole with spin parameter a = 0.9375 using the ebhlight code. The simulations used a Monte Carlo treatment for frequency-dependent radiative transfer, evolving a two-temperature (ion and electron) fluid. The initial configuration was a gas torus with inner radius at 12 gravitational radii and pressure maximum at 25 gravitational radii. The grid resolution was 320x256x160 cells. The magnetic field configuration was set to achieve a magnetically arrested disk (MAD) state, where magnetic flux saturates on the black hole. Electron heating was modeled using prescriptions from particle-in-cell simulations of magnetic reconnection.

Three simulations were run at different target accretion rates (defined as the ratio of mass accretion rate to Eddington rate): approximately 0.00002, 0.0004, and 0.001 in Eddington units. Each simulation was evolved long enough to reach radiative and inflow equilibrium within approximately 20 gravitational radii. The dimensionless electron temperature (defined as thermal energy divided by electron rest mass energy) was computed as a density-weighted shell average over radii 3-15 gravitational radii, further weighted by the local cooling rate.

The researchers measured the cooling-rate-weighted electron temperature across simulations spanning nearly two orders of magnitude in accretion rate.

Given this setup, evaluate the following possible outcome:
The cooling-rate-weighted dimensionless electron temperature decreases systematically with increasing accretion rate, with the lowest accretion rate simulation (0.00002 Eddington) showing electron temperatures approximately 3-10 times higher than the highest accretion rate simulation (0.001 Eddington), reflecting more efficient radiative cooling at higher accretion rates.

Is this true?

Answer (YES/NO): YES